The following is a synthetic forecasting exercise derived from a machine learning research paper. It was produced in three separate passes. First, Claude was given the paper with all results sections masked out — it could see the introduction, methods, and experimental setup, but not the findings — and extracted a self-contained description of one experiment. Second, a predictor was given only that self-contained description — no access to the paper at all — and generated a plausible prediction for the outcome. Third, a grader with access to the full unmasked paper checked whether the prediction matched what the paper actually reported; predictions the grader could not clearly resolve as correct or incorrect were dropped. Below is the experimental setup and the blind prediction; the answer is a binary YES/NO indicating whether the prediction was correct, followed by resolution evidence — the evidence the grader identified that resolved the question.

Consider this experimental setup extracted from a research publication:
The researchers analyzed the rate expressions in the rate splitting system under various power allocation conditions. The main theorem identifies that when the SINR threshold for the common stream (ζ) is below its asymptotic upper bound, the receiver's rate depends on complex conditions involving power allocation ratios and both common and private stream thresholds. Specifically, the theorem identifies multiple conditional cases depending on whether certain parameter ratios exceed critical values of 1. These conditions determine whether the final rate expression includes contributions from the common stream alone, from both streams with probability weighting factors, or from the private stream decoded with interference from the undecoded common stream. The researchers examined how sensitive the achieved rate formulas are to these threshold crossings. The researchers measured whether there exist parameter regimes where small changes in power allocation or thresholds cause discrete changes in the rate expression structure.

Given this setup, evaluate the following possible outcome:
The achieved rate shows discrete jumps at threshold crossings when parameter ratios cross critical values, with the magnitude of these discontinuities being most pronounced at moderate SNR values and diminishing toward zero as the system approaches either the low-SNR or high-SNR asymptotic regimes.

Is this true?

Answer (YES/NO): NO